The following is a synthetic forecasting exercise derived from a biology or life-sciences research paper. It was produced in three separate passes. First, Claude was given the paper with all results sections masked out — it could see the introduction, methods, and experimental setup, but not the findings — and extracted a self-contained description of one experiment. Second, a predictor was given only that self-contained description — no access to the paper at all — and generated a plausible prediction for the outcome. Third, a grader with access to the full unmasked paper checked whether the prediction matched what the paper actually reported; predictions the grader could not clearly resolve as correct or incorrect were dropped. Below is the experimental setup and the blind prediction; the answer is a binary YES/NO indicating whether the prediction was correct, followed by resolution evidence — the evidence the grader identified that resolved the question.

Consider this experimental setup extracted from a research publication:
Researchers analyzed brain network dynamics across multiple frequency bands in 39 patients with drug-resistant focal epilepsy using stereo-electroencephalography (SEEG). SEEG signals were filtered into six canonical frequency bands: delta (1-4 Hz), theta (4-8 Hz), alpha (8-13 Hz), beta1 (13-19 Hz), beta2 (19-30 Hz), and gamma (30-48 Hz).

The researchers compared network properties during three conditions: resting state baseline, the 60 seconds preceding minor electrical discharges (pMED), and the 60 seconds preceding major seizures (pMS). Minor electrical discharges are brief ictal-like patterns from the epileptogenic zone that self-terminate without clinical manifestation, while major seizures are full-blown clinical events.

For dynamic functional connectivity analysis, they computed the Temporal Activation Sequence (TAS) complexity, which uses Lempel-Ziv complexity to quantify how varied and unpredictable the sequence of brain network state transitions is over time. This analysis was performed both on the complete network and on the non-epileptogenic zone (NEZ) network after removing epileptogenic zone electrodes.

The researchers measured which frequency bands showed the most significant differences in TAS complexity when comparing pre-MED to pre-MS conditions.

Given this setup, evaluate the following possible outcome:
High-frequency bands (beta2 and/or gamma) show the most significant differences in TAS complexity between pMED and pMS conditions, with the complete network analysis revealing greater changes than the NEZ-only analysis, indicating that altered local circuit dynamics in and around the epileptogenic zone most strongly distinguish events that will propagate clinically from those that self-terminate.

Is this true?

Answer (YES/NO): NO